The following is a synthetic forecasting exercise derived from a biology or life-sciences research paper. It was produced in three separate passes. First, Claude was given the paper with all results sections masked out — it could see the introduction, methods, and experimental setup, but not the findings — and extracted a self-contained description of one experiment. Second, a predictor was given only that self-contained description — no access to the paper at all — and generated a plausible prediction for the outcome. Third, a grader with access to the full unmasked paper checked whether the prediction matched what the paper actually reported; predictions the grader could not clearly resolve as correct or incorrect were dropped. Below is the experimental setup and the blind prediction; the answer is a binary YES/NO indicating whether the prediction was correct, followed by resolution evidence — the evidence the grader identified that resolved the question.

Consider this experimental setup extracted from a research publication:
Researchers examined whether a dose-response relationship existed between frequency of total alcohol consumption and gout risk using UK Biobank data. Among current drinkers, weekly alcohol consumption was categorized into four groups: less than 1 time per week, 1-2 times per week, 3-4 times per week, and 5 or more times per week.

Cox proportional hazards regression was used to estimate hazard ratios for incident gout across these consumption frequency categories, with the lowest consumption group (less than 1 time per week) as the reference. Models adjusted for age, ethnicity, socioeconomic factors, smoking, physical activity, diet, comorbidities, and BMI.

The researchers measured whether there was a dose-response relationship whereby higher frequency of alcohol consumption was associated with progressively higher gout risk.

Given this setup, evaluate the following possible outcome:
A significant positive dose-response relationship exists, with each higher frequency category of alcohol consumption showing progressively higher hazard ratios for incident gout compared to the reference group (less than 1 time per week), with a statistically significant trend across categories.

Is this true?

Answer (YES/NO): YES